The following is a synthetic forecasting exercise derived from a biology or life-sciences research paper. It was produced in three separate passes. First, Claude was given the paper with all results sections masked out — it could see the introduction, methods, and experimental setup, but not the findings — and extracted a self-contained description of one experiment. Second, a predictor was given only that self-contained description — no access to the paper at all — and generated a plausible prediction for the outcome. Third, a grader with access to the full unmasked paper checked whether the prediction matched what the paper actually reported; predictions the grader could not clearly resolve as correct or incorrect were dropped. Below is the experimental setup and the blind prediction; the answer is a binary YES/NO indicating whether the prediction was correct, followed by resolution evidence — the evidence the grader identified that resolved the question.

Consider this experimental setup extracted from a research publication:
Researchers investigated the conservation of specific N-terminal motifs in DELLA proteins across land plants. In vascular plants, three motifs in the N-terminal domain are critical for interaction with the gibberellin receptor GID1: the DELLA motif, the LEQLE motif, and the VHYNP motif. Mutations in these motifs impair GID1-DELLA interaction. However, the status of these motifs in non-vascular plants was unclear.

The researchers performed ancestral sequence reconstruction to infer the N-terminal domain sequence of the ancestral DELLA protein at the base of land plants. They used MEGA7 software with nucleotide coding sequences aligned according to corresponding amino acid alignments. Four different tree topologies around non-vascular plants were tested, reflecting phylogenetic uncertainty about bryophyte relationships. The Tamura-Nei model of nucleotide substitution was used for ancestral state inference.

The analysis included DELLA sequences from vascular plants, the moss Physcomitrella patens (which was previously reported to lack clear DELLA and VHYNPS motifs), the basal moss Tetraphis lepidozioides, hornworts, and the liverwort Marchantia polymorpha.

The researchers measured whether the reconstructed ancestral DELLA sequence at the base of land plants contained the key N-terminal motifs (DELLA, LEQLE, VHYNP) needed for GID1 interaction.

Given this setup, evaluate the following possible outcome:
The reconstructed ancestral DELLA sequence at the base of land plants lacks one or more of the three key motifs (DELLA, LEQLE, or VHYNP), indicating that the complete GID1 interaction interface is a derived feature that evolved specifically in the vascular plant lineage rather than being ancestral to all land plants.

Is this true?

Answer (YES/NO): NO